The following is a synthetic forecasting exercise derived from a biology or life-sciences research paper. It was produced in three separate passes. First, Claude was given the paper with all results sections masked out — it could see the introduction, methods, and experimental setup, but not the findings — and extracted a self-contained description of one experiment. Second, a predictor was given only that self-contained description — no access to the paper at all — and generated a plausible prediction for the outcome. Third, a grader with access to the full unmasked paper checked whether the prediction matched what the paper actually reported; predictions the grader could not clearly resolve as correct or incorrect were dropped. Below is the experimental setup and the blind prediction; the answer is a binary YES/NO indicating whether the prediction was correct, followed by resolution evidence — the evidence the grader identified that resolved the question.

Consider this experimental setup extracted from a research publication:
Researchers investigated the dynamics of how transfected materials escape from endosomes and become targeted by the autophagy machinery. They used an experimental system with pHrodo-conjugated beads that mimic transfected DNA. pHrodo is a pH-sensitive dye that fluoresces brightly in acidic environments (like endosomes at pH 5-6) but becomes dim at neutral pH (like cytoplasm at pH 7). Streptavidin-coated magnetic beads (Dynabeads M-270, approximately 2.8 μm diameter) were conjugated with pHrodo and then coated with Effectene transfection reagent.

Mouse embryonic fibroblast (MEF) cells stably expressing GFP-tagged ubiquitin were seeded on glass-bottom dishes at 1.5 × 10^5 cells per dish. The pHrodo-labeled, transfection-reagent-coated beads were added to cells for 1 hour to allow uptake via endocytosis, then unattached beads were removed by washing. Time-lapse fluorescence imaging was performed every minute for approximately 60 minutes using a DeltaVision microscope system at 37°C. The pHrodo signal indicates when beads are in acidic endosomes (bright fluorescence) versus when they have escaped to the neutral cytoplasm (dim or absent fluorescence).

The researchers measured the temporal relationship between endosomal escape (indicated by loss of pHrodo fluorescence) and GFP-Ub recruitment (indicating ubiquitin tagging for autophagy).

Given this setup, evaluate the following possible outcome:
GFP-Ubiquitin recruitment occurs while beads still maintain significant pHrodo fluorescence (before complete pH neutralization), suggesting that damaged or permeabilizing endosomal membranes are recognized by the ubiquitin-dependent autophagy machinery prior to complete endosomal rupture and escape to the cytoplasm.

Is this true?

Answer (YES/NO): NO